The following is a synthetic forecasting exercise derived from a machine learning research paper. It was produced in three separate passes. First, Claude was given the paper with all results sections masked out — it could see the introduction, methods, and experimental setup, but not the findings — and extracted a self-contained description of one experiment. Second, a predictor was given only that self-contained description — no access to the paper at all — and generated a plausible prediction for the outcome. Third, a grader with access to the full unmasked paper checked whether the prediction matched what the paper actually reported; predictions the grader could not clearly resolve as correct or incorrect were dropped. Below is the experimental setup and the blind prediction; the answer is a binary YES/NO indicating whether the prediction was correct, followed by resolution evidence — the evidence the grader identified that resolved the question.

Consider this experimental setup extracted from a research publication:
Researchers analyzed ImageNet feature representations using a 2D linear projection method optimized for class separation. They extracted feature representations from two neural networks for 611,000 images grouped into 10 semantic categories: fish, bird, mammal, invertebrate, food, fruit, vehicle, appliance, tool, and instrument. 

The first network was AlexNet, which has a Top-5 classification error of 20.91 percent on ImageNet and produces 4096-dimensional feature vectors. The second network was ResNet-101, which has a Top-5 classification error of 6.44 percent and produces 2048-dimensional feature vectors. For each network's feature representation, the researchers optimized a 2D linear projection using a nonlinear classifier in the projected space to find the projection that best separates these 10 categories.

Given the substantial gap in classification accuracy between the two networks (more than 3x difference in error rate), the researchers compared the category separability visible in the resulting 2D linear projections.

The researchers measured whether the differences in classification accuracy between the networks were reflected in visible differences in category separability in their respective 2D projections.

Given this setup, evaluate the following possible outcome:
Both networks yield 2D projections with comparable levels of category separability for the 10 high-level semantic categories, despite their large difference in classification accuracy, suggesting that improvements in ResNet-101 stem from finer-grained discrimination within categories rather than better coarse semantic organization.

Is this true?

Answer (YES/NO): NO